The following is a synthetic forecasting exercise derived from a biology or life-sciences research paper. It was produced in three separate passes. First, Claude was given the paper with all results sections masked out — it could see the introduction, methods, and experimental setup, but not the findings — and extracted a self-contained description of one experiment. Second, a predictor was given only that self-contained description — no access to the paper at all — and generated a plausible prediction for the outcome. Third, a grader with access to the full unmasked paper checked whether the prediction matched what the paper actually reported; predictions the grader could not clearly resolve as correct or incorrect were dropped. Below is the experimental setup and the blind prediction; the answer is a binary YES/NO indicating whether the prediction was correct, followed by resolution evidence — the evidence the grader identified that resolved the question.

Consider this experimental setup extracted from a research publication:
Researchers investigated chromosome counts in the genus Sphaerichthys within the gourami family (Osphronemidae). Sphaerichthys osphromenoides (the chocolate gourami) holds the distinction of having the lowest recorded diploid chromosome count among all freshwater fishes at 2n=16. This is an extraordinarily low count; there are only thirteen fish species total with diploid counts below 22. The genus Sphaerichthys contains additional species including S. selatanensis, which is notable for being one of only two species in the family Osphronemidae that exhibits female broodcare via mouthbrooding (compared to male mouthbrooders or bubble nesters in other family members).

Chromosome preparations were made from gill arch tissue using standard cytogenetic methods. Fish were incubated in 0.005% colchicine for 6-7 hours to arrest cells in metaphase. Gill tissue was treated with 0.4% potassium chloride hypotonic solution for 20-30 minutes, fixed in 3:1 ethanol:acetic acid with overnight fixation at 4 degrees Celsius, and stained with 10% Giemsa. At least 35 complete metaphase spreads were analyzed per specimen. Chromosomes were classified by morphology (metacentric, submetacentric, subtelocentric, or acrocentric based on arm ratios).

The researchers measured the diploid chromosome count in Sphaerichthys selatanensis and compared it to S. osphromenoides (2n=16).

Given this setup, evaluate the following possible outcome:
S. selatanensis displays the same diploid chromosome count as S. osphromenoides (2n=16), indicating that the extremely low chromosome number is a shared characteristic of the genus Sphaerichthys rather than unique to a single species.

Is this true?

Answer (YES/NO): NO